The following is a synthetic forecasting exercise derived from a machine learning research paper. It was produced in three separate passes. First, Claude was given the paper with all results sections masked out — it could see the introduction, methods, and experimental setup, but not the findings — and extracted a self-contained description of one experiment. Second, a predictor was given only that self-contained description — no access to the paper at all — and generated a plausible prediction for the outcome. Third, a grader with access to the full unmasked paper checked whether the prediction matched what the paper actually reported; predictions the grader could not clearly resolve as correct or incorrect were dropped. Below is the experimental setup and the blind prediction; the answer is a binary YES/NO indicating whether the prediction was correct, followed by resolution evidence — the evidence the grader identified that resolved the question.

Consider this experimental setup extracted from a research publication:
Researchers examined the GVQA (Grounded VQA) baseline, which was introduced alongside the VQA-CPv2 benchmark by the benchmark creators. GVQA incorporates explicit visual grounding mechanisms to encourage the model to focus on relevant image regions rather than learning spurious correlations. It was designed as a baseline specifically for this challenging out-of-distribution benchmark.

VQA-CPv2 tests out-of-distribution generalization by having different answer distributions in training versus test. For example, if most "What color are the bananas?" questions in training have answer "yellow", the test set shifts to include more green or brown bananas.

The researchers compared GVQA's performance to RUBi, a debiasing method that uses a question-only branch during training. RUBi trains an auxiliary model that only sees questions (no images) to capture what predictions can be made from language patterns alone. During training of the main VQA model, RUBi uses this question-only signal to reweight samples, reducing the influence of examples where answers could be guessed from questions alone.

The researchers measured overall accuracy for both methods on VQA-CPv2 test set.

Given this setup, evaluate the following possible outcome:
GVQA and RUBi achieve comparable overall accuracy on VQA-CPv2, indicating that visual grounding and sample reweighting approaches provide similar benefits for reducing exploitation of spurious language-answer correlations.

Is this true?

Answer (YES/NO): NO